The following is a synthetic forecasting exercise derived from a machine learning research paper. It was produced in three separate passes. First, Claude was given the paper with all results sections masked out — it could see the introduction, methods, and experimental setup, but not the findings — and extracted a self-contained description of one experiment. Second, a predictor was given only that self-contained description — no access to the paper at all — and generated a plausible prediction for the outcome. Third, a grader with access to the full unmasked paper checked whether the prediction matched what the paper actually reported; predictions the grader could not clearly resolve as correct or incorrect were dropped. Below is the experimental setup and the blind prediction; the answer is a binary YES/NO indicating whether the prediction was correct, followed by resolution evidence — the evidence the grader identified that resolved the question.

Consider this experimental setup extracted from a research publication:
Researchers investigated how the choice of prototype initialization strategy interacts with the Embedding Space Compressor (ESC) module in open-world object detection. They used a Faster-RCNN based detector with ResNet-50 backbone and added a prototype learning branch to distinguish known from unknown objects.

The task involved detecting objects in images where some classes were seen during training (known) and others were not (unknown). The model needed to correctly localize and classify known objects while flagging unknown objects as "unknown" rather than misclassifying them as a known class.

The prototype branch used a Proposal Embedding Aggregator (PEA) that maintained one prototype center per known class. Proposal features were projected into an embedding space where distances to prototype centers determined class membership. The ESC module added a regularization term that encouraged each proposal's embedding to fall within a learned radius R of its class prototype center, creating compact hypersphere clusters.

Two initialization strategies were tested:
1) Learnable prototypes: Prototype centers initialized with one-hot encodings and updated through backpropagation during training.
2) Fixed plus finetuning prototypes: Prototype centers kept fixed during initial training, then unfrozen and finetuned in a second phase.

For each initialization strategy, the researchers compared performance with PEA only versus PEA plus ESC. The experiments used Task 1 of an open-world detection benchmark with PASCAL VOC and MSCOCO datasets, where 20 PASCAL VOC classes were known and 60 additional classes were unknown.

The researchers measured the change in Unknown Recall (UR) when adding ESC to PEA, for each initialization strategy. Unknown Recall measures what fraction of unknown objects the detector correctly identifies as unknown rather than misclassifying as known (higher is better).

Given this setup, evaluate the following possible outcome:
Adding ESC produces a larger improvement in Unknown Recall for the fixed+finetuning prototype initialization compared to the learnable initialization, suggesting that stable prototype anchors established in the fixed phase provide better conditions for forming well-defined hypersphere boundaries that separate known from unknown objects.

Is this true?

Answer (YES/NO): YES